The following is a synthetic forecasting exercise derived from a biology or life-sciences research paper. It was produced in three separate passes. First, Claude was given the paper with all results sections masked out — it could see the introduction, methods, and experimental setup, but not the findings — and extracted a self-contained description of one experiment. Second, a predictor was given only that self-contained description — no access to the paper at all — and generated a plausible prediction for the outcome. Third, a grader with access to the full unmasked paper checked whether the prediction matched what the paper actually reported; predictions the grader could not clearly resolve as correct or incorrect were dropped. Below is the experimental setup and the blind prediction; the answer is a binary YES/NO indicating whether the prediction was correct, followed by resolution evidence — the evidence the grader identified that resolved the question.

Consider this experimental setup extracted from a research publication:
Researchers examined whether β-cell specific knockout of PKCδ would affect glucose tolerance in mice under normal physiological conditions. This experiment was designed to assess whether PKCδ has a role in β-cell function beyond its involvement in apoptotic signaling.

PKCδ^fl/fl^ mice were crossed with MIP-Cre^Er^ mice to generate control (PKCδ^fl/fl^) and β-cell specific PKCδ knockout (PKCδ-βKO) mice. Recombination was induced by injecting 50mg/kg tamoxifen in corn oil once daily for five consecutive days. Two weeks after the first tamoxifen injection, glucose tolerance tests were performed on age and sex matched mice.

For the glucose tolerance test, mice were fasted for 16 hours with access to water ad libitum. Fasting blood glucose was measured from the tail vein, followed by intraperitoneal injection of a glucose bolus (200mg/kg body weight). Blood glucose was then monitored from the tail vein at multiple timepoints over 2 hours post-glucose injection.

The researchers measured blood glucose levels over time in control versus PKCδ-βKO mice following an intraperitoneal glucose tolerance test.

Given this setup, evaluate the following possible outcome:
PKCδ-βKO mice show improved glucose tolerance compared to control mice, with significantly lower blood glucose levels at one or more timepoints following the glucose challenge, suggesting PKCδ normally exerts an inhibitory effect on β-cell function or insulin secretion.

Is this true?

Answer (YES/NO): NO